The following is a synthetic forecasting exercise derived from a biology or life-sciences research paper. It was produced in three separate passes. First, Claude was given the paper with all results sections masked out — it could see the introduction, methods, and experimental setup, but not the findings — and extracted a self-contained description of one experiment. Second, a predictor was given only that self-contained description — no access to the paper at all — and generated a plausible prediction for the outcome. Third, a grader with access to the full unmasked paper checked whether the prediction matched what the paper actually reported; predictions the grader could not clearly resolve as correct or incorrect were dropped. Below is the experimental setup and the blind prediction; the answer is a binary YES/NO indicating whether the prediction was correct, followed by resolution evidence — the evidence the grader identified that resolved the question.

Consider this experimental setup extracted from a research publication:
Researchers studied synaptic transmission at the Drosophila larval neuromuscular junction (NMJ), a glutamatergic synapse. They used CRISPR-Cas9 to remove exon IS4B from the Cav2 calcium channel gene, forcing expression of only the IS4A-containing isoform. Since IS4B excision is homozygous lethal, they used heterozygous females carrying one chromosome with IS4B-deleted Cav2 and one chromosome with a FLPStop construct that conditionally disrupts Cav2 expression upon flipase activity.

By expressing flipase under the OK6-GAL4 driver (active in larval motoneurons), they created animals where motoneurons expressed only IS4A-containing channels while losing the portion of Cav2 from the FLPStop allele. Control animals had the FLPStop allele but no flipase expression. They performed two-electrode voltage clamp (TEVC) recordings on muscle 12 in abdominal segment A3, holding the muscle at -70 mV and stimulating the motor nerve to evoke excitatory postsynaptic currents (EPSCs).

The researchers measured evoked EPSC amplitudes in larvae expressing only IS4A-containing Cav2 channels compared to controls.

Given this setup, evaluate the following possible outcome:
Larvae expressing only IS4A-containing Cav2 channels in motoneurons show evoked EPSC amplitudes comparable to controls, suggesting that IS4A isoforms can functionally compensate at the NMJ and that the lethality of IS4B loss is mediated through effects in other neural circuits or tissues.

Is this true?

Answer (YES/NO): NO